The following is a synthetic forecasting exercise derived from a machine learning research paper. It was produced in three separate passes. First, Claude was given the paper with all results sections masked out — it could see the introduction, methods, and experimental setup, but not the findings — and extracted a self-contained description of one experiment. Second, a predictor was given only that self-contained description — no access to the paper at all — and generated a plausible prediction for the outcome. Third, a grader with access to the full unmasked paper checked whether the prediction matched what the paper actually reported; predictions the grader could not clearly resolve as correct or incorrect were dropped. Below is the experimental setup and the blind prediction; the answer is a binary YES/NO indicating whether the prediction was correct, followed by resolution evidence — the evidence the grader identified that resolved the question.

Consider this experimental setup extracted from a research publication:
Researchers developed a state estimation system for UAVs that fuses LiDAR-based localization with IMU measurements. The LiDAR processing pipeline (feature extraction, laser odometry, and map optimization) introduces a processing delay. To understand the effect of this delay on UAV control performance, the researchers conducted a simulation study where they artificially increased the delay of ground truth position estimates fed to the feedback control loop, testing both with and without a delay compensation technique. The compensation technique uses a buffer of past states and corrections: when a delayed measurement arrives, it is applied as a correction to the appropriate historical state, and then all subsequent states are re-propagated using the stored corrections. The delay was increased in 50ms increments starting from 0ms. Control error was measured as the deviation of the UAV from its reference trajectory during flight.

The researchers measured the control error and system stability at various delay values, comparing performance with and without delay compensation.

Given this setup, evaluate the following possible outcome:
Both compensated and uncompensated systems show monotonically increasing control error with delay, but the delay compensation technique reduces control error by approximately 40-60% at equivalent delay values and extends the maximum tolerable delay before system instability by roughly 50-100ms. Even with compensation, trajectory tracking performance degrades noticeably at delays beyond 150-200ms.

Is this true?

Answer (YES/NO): NO